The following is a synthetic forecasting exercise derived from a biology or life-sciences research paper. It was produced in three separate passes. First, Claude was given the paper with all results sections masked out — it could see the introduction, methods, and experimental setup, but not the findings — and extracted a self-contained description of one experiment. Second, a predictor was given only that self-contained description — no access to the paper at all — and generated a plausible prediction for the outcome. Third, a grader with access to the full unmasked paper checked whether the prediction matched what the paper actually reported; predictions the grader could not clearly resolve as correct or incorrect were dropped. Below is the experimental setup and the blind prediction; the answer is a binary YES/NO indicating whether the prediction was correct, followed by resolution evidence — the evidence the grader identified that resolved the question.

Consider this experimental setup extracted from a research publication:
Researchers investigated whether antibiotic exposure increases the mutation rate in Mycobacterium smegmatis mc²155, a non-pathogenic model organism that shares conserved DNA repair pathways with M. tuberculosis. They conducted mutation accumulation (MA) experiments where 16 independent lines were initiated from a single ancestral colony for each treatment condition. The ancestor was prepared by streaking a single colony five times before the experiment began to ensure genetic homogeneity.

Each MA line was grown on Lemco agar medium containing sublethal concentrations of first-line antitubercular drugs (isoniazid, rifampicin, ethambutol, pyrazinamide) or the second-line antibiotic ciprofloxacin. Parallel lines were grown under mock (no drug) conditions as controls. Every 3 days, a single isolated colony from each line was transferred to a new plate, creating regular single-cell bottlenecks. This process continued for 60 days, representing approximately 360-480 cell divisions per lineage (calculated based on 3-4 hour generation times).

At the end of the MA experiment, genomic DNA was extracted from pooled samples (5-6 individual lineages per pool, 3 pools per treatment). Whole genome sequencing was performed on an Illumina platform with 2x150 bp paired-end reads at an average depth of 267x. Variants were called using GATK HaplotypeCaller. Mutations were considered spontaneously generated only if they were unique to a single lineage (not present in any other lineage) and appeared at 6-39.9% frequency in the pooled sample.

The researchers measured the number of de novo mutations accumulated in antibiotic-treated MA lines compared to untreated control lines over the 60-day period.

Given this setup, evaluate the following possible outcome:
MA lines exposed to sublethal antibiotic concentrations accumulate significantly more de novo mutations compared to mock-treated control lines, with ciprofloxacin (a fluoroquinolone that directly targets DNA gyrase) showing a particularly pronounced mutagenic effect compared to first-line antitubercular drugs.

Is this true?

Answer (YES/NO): NO